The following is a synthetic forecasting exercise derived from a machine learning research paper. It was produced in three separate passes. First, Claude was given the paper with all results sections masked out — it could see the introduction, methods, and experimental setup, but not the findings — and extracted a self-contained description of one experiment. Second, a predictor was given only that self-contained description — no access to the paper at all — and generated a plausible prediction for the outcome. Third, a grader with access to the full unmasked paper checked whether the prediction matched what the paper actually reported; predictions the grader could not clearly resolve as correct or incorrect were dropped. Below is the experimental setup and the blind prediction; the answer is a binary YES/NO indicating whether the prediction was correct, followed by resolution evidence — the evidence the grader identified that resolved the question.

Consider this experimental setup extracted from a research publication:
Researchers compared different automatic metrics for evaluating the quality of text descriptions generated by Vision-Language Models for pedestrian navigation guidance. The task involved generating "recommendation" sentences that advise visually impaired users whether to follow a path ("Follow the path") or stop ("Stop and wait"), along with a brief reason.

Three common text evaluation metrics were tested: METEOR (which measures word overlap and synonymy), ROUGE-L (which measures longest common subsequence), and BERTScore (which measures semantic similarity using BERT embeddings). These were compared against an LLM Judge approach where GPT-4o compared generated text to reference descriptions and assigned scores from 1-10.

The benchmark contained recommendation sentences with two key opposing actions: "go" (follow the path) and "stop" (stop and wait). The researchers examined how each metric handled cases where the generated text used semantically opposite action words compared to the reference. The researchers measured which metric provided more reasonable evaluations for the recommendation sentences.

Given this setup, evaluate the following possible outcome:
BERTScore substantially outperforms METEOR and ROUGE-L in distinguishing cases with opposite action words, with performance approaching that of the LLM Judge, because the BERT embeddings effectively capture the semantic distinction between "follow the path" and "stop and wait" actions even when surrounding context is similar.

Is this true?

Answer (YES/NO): NO